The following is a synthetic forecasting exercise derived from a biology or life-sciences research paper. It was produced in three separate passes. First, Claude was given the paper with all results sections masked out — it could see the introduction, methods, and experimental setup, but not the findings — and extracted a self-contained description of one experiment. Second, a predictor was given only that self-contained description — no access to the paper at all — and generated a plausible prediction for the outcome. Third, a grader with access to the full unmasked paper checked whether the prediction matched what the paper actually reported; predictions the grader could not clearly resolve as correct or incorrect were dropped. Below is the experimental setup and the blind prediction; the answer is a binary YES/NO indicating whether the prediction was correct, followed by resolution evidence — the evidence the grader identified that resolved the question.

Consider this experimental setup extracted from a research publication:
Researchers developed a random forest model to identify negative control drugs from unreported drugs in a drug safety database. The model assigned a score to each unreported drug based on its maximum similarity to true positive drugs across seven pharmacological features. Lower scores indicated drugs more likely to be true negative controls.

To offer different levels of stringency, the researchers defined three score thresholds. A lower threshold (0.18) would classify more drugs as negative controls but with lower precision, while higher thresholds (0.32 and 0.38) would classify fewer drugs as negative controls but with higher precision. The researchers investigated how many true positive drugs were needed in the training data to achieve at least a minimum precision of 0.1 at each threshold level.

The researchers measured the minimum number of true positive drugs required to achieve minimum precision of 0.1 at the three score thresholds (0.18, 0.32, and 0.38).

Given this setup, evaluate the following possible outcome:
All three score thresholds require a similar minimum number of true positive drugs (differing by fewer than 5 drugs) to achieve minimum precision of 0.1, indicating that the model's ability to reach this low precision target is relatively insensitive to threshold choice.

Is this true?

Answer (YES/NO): NO